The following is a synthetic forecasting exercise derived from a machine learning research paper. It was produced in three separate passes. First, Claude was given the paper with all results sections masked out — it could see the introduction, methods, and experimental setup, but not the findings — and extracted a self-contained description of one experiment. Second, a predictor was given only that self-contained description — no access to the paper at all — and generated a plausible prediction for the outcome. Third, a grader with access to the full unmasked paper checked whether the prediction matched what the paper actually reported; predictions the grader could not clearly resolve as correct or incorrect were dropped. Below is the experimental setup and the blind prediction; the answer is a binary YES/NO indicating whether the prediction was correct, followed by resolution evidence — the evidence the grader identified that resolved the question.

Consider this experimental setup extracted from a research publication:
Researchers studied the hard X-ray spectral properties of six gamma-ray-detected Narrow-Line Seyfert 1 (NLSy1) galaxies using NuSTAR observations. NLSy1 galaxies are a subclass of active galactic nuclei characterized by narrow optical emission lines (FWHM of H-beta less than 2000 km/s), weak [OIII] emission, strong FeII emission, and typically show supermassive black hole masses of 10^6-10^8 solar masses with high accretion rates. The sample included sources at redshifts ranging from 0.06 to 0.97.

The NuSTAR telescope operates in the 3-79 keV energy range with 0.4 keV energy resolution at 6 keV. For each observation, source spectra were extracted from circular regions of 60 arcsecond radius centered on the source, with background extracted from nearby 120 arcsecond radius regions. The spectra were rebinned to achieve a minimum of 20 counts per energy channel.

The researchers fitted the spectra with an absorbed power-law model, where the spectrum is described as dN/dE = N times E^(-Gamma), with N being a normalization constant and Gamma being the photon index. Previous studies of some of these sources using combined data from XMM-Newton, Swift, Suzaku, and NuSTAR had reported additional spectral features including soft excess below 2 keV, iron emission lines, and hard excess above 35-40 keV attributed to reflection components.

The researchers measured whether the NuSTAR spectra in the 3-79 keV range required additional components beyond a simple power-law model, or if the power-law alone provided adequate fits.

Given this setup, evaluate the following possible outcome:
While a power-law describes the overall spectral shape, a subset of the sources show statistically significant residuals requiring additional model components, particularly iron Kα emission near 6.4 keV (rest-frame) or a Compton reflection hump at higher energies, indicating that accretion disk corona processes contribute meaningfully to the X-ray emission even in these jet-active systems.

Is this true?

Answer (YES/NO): NO